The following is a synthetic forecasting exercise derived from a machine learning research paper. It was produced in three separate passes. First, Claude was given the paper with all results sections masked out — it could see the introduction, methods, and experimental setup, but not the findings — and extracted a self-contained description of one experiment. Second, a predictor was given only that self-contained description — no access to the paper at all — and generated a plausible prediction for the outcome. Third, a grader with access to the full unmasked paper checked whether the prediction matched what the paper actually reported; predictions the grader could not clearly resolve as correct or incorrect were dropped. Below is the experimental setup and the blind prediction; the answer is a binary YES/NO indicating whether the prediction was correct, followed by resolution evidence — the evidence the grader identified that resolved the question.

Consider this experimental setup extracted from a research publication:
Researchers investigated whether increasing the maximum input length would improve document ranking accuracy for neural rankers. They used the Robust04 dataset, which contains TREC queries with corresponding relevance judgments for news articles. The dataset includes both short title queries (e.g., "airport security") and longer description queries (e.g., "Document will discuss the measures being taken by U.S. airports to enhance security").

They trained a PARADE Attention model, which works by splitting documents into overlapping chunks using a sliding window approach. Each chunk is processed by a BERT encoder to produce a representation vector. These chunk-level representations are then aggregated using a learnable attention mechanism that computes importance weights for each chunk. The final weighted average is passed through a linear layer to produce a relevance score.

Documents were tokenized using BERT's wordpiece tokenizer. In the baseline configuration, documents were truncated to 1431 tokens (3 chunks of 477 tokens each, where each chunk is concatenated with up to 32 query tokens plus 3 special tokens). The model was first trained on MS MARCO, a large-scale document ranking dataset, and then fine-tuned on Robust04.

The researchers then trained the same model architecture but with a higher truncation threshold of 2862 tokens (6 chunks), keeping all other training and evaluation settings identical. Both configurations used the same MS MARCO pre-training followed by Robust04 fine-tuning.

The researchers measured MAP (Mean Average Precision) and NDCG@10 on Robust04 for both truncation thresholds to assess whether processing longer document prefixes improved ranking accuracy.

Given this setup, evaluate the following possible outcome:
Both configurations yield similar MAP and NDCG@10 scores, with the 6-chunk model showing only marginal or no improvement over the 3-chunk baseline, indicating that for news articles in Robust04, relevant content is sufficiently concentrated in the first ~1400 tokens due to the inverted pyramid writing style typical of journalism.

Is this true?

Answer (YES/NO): YES